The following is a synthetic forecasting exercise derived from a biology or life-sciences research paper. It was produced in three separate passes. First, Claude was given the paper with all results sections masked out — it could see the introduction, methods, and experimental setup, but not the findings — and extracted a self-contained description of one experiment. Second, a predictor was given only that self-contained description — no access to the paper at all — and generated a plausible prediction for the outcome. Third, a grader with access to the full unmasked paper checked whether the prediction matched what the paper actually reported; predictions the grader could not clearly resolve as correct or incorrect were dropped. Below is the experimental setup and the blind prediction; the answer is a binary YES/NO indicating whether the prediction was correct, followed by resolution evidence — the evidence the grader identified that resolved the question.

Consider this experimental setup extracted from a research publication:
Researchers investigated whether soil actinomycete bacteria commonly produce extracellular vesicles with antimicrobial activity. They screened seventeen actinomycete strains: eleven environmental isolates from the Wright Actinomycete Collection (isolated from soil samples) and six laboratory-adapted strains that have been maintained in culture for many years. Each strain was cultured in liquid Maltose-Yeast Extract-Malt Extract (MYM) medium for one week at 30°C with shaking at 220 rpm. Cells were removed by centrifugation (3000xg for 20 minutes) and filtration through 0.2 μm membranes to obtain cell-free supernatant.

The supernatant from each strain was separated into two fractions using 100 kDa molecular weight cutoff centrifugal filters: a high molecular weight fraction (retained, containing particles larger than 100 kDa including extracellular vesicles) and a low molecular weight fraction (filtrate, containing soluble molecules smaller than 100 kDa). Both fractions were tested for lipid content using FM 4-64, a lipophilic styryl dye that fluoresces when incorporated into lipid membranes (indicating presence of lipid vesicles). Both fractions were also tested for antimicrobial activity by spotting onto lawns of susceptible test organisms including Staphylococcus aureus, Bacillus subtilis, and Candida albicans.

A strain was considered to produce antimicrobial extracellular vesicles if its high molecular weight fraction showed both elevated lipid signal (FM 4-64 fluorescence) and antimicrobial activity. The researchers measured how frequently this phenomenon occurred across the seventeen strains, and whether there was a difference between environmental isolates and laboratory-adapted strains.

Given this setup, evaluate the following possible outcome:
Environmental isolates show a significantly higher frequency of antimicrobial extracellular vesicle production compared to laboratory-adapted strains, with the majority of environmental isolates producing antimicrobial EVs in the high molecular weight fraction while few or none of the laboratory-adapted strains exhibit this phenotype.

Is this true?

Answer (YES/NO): YES